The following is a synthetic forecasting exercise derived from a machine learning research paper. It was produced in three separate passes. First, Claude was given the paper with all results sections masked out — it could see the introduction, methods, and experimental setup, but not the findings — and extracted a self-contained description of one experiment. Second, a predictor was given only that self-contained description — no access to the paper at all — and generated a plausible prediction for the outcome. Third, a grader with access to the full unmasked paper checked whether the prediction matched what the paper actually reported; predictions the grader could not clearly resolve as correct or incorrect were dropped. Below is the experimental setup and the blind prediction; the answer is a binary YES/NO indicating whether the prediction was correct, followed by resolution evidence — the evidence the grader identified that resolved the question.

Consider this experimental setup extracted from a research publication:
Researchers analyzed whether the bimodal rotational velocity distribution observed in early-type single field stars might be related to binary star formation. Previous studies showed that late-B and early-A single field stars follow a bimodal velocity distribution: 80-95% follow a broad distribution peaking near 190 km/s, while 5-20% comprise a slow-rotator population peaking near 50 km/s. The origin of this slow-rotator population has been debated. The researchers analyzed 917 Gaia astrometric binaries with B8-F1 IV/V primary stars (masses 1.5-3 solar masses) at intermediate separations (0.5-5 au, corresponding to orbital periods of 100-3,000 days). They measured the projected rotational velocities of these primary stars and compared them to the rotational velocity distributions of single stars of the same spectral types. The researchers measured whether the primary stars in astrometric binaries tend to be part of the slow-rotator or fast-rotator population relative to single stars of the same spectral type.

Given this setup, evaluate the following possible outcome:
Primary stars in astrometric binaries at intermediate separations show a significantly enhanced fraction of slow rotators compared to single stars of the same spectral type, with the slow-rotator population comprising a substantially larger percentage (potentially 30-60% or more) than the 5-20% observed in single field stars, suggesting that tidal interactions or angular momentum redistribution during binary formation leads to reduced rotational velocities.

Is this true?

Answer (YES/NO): YES